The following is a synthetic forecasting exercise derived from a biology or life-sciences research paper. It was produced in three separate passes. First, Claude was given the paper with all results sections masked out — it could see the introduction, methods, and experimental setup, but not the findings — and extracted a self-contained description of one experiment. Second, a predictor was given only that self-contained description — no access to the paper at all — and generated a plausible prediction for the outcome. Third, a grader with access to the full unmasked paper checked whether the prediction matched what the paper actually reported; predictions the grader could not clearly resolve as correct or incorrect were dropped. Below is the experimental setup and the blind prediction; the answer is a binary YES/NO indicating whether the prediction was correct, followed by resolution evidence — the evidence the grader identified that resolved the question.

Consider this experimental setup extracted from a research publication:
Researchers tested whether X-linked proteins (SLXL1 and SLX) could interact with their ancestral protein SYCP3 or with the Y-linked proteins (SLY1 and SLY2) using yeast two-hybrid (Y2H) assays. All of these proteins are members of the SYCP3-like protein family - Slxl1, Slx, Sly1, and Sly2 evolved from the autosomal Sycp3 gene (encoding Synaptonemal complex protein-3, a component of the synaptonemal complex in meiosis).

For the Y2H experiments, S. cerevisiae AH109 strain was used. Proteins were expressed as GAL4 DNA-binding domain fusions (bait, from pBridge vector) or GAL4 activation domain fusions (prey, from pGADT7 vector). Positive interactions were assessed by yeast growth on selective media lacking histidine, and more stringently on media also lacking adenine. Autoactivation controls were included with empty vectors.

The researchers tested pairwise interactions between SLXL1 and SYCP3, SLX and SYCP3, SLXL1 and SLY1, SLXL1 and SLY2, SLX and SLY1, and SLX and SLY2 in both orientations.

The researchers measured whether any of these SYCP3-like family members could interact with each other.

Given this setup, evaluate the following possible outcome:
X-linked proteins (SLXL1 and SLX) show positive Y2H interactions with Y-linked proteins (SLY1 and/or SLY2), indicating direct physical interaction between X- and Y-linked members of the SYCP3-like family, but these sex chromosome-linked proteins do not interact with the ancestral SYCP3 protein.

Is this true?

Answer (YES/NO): NO